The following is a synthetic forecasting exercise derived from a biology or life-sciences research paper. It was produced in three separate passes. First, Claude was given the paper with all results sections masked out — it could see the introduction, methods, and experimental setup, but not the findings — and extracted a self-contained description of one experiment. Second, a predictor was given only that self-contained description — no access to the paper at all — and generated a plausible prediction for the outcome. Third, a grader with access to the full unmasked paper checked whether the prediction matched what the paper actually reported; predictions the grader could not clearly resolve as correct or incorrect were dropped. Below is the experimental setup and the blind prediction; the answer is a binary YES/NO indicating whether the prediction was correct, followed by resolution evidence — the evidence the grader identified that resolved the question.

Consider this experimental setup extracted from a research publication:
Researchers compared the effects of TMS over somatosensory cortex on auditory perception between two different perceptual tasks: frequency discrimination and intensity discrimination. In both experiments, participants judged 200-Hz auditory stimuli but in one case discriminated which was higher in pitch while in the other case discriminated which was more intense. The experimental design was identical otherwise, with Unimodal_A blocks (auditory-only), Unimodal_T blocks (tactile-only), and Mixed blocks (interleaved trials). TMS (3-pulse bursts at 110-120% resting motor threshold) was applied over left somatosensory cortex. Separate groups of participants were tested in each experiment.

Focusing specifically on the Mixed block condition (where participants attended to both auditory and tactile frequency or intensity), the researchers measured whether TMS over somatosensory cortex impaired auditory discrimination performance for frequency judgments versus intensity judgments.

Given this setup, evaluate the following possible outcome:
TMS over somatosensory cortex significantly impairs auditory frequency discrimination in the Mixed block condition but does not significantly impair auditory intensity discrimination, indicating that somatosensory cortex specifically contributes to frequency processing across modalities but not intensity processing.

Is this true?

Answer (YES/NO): NO